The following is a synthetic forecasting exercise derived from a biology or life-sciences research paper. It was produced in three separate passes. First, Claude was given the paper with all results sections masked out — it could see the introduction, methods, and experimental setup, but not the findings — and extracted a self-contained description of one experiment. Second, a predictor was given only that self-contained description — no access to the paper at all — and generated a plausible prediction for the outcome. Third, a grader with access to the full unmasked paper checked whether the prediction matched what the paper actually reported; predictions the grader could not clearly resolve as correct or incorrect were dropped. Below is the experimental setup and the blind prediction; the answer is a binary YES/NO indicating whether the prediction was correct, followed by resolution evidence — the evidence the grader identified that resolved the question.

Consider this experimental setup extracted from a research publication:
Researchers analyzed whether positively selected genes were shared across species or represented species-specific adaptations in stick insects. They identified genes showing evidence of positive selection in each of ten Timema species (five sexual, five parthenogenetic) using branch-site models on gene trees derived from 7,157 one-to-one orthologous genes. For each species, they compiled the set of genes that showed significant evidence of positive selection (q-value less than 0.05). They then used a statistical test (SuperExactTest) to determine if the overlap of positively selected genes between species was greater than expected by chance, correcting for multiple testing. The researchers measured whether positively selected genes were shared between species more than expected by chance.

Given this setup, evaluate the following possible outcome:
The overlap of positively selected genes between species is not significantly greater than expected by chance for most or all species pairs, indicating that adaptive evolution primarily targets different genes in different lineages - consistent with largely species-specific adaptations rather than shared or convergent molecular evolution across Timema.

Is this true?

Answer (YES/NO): YES